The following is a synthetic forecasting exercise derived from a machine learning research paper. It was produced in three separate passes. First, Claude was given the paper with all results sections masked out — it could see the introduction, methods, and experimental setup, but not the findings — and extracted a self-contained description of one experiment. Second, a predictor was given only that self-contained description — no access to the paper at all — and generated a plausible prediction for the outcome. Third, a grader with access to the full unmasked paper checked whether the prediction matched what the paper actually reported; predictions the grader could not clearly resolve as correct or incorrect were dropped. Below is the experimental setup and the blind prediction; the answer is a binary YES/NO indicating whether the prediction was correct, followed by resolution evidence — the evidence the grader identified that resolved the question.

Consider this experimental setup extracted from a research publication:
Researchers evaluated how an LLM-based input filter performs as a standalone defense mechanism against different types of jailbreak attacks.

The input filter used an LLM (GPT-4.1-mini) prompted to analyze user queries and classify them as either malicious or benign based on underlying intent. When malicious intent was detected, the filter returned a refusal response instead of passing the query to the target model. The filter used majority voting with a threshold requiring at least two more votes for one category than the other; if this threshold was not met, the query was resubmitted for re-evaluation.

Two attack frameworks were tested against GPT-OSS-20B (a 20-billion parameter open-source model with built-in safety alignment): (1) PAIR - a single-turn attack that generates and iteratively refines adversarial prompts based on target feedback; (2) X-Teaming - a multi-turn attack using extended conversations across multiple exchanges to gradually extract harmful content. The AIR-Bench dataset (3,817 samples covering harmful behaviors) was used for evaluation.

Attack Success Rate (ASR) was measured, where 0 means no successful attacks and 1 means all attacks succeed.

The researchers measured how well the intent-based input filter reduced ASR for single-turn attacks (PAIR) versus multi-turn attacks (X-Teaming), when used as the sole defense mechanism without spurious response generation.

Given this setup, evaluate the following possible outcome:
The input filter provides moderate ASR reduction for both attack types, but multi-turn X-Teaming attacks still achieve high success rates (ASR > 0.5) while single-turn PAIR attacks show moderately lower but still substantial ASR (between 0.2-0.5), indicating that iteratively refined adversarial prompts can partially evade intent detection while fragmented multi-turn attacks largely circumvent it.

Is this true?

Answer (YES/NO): NO